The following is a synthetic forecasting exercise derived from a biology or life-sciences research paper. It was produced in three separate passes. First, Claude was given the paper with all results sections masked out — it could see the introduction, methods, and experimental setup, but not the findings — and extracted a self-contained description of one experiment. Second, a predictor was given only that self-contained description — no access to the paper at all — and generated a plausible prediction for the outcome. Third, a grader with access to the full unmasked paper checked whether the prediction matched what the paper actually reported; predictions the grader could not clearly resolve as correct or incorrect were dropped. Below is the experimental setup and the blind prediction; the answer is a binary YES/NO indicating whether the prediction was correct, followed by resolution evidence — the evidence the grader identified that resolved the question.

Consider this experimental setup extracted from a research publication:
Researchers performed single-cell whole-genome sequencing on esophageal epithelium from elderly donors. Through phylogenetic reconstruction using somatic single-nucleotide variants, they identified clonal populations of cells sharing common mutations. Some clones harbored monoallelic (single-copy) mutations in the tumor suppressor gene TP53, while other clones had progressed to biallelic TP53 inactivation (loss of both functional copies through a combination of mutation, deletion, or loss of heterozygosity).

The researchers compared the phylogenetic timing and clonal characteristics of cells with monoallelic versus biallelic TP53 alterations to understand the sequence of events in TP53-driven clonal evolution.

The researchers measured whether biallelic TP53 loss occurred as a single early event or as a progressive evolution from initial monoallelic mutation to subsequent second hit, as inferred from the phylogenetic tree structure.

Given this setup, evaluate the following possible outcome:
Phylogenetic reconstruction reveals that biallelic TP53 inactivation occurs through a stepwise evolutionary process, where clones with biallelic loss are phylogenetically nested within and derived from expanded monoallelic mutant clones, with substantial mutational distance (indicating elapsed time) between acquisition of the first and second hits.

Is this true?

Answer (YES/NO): YES